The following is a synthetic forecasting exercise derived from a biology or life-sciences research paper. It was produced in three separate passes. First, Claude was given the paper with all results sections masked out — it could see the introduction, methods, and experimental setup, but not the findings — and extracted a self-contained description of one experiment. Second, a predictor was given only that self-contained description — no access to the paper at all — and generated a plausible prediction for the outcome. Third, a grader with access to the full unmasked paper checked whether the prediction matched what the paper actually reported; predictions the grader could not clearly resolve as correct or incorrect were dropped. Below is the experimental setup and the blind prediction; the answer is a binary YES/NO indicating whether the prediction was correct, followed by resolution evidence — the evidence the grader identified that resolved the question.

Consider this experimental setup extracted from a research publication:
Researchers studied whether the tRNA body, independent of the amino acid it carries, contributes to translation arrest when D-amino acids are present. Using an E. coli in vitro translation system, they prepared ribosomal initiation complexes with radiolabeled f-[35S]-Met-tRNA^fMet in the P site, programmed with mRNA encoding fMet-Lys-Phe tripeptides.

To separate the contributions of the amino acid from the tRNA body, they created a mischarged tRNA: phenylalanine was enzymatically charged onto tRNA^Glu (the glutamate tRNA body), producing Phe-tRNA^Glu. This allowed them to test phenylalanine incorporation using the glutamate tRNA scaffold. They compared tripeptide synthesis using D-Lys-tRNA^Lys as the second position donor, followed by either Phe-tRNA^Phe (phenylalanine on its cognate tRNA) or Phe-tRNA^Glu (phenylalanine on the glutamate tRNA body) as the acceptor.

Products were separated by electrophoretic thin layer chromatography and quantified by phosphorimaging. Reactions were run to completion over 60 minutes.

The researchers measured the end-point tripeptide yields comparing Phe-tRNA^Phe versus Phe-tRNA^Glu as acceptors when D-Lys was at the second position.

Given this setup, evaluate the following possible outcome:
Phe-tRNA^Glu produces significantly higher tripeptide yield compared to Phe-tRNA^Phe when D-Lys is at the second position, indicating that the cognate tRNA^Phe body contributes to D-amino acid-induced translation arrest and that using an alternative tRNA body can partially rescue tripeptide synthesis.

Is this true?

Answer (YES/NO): NO